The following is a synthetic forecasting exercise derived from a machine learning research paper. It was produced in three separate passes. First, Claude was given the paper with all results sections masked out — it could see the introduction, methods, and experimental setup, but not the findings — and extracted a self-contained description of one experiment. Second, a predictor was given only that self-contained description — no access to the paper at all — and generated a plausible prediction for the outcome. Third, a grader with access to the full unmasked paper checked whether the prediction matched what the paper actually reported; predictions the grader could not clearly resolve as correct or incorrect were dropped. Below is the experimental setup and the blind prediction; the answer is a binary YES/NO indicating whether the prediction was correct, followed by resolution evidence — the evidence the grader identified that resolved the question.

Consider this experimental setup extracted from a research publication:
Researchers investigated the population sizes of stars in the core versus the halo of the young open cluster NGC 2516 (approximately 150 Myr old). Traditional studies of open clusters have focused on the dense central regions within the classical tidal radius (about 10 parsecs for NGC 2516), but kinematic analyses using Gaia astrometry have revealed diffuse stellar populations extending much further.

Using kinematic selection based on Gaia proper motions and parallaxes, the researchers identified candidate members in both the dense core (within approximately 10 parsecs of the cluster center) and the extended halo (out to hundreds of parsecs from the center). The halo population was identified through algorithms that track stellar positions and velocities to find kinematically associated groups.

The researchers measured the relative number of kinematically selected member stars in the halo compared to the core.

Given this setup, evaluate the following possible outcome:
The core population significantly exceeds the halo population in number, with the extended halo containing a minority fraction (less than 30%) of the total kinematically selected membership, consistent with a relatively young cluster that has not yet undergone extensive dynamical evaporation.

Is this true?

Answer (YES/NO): NO